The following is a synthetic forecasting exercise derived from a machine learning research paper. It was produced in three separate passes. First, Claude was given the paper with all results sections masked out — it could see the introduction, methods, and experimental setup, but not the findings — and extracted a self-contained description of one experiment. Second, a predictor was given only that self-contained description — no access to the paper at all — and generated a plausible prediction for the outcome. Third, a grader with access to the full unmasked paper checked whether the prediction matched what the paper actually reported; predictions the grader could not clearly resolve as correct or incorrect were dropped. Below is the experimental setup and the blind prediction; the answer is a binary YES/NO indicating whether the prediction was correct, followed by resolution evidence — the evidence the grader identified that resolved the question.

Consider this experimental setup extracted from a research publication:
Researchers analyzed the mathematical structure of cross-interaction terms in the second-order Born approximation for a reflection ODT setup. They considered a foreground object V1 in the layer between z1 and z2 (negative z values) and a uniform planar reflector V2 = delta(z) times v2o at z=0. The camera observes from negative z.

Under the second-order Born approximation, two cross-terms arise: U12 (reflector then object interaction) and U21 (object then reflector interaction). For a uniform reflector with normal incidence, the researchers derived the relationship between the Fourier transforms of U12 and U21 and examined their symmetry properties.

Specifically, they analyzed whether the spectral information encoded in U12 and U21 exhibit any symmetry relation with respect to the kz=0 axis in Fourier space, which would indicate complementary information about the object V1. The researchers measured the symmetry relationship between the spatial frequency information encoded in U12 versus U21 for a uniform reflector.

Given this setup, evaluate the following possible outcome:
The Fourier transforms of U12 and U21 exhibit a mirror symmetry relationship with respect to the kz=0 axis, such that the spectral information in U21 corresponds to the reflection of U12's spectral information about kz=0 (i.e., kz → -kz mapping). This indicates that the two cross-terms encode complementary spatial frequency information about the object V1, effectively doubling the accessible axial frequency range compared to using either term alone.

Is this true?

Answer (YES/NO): YES